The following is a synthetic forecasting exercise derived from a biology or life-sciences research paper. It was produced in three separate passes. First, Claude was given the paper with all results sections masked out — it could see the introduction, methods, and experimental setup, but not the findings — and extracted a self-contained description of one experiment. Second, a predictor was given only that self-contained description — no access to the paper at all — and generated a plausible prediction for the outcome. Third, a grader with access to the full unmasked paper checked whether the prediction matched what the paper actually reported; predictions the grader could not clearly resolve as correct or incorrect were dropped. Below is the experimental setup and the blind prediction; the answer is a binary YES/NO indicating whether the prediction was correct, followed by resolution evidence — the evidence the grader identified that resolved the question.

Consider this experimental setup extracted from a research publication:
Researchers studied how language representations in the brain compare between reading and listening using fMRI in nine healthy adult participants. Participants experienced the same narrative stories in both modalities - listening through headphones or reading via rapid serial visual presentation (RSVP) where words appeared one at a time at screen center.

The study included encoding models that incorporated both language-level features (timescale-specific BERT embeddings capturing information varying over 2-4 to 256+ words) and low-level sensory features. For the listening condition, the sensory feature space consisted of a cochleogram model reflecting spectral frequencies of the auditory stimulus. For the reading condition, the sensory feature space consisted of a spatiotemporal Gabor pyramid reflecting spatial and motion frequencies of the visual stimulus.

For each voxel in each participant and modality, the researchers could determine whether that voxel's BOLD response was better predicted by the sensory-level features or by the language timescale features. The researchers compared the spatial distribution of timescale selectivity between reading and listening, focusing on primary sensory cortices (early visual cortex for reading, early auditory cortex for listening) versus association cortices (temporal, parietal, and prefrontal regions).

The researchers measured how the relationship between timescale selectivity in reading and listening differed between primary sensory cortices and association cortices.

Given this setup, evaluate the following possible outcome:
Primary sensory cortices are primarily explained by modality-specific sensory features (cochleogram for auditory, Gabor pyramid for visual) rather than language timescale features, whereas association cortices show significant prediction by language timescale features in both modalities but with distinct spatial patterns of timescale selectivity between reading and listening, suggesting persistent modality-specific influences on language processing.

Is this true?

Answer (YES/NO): NO